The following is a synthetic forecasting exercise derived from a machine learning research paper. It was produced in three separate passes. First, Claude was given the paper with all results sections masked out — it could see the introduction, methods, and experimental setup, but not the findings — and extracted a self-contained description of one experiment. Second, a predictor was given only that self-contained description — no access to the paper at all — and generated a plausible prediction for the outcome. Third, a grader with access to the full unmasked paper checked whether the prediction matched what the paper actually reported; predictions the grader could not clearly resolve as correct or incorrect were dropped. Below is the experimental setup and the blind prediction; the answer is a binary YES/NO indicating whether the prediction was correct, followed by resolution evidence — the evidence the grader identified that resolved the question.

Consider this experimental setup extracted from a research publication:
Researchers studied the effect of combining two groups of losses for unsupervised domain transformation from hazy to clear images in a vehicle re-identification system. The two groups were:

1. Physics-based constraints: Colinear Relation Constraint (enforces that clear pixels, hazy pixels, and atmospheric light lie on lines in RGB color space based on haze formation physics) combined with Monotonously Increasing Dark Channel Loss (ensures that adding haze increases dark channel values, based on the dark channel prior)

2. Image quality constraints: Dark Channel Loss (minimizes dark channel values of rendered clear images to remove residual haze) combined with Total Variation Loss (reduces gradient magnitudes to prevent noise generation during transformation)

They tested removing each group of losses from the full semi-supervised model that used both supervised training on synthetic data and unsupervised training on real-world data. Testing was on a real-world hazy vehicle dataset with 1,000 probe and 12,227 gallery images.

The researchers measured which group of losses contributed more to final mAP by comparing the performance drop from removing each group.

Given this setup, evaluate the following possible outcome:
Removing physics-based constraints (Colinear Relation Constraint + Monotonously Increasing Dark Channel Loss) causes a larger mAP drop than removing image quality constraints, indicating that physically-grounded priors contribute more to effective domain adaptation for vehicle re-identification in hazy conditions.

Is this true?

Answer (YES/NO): YES